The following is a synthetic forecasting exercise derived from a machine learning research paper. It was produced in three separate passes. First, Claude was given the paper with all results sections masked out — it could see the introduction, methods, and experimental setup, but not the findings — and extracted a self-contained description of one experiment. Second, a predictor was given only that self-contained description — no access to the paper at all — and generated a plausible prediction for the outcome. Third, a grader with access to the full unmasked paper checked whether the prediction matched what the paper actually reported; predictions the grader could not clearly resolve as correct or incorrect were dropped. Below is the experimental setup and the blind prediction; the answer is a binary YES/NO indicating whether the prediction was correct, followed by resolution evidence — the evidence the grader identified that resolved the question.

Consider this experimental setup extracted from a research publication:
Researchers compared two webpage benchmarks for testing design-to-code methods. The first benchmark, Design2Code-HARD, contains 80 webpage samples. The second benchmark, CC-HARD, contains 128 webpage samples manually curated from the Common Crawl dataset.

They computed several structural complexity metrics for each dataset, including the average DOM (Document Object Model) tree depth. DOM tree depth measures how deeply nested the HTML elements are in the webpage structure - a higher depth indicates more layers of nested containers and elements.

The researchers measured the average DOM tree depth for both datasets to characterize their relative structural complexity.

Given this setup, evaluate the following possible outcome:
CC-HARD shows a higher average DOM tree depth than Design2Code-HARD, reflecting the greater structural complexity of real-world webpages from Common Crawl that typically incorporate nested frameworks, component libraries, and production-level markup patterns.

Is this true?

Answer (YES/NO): YES